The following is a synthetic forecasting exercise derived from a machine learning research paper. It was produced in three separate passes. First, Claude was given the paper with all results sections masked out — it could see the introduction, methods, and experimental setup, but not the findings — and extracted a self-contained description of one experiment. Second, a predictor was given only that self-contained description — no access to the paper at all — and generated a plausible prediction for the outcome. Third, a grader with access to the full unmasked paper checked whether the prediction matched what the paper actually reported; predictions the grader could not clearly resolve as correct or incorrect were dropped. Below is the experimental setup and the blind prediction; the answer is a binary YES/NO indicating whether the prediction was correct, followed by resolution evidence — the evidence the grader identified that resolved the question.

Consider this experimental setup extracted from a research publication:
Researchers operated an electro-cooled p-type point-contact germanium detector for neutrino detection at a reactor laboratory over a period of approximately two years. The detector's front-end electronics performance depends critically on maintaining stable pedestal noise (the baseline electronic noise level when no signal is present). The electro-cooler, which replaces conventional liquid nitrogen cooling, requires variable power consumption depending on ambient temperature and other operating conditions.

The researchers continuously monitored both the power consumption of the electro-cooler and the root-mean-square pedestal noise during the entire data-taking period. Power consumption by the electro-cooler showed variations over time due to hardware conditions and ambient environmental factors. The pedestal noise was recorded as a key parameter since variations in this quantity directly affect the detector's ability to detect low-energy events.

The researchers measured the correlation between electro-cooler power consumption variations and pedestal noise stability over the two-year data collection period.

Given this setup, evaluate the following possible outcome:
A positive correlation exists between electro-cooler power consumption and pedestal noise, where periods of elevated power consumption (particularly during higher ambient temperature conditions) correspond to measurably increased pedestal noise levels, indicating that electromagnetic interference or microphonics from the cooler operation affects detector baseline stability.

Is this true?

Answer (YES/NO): NO